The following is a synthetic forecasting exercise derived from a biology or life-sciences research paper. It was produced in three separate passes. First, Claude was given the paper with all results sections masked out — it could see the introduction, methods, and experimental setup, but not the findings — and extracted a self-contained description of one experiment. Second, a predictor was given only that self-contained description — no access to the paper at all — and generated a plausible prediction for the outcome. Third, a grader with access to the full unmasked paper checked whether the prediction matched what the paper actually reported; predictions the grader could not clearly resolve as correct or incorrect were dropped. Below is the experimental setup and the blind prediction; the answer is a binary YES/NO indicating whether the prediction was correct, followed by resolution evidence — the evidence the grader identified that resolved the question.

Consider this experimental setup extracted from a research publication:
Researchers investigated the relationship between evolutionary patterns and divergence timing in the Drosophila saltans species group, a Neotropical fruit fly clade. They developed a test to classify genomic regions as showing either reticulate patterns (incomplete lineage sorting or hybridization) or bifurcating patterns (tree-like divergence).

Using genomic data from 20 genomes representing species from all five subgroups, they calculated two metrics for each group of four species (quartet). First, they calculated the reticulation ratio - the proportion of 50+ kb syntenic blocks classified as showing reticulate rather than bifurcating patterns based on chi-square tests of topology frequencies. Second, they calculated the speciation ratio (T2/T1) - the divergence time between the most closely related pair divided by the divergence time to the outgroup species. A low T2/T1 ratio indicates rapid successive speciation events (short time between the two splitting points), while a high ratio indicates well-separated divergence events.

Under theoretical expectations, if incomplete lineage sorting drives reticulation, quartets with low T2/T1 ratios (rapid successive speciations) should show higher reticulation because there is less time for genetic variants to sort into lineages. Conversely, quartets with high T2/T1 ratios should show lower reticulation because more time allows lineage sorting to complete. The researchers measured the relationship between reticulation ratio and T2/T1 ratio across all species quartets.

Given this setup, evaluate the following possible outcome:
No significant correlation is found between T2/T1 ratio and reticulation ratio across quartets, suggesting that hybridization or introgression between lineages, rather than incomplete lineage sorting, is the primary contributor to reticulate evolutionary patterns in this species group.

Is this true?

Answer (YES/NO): NO